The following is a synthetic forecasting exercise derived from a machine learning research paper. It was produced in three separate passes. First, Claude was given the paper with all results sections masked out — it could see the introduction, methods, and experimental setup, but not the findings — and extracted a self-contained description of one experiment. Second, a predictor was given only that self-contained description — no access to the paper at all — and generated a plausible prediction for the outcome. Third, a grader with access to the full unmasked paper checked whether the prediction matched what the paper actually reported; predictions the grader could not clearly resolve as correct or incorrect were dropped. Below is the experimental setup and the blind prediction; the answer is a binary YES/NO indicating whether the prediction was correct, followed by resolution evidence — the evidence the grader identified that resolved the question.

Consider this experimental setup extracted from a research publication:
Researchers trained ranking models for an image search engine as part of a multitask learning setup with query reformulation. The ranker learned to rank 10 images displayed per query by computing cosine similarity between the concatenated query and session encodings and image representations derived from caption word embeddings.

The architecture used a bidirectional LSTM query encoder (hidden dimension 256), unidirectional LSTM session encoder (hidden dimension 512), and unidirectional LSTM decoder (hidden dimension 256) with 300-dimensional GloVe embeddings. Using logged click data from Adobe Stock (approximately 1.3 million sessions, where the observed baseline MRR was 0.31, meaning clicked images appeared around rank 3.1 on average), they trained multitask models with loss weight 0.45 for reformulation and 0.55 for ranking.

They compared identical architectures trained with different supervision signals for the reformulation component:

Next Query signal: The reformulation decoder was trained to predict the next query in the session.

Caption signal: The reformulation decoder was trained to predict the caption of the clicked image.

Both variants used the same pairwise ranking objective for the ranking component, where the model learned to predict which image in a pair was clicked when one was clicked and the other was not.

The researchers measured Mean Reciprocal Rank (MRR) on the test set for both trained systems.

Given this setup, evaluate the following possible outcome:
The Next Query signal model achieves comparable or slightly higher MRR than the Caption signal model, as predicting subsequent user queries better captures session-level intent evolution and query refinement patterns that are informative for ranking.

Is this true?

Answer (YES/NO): NO